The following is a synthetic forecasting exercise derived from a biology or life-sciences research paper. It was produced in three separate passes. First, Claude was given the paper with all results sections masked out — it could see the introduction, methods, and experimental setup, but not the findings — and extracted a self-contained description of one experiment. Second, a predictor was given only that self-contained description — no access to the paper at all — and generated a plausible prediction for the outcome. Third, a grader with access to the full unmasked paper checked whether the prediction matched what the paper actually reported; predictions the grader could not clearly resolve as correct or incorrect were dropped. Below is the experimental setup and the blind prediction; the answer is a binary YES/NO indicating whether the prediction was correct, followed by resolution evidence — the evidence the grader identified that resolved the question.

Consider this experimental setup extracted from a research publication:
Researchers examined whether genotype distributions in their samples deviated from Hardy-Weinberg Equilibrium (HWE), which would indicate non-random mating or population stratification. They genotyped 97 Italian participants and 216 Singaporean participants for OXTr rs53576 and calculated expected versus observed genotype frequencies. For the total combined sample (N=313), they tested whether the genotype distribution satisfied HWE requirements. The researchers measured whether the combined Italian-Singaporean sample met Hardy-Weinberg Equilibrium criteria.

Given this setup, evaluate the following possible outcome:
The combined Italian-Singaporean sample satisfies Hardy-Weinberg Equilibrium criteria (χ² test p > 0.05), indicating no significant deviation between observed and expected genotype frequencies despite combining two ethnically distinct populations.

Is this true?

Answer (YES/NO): NO